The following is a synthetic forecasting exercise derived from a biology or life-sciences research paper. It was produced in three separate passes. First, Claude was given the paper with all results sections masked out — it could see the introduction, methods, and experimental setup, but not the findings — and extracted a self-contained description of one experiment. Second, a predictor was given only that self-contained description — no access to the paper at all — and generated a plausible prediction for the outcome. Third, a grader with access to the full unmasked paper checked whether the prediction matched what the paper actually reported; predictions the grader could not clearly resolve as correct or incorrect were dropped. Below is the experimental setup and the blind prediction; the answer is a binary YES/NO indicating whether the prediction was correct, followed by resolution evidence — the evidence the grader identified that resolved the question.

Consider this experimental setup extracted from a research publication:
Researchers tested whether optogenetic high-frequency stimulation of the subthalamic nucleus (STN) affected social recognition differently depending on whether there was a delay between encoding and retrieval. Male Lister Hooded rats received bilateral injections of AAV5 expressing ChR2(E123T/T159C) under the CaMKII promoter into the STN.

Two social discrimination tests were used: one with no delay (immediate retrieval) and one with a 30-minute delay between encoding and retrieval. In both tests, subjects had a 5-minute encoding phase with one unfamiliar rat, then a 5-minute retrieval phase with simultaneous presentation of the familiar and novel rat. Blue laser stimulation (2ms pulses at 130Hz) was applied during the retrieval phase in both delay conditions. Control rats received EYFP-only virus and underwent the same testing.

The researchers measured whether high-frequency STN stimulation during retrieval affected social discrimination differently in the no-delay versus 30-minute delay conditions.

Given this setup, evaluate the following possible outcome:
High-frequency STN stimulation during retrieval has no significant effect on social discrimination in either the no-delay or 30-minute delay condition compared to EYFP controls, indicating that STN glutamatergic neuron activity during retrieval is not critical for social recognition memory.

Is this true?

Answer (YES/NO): YES